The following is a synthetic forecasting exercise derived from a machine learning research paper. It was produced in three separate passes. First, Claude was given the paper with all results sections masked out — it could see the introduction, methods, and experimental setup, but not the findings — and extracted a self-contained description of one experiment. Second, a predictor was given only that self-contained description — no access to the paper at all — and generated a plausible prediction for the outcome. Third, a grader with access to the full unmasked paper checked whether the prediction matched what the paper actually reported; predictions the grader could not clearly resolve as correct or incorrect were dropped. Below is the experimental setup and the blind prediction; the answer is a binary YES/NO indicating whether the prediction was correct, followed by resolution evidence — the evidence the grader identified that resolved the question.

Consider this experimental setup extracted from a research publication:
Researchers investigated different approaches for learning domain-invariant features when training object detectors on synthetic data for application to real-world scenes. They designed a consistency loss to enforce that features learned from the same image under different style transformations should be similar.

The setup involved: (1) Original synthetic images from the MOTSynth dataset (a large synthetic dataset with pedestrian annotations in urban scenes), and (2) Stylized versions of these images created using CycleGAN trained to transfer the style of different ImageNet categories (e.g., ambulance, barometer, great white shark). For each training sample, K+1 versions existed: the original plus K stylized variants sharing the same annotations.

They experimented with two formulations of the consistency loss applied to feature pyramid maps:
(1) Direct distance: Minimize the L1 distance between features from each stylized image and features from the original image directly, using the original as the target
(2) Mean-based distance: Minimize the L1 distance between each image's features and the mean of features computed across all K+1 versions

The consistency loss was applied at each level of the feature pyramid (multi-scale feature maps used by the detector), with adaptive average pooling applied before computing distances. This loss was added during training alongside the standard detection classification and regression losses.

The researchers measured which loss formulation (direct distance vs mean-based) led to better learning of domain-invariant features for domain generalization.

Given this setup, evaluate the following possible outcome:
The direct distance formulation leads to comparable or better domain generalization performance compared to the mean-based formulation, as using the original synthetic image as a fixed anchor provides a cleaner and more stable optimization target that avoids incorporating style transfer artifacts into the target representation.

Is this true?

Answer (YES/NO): NO